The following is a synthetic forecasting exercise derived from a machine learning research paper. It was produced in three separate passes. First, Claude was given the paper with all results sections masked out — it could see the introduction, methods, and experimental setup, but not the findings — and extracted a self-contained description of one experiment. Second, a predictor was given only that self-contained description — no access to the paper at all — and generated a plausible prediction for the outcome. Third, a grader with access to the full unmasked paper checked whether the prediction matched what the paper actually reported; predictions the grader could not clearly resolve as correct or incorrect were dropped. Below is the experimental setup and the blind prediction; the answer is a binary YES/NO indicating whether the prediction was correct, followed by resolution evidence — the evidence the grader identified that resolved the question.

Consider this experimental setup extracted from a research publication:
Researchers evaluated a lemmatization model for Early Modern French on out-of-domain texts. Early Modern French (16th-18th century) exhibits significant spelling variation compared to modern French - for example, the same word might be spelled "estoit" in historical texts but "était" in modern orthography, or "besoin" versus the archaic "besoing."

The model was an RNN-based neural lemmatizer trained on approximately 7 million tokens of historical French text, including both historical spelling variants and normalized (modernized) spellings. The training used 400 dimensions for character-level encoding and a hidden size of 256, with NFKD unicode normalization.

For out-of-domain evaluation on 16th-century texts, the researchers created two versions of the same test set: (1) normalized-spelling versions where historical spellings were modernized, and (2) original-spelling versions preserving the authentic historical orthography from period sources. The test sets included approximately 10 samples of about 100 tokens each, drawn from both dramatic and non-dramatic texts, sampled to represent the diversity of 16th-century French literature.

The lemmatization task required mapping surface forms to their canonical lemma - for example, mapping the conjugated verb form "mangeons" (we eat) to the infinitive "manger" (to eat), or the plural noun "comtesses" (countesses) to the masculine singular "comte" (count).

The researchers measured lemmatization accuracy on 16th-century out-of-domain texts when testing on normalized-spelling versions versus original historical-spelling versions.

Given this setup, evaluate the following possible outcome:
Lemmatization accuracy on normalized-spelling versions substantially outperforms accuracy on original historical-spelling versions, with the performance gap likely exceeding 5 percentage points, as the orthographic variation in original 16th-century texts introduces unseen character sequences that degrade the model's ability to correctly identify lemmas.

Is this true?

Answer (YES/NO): NO